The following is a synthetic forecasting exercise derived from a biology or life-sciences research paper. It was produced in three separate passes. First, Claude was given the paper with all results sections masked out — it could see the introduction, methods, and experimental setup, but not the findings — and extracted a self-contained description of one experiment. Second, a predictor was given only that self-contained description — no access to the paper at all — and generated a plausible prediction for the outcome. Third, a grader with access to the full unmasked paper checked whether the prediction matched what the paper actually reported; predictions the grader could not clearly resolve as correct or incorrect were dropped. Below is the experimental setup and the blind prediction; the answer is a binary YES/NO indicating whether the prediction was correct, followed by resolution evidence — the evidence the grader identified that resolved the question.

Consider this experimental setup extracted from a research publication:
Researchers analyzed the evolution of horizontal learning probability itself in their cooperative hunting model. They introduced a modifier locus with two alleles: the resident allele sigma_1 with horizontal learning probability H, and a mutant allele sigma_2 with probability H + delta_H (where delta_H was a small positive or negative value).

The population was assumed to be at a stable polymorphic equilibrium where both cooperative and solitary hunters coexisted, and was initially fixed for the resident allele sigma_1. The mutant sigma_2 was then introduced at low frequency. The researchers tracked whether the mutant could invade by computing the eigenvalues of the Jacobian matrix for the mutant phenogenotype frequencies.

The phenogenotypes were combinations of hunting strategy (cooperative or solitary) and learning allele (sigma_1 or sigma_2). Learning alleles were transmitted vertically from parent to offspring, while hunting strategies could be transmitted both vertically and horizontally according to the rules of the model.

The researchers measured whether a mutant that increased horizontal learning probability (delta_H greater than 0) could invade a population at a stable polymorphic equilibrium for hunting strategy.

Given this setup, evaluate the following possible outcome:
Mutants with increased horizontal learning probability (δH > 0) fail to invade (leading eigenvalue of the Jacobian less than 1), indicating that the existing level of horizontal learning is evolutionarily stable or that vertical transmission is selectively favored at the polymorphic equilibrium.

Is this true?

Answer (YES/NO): NO